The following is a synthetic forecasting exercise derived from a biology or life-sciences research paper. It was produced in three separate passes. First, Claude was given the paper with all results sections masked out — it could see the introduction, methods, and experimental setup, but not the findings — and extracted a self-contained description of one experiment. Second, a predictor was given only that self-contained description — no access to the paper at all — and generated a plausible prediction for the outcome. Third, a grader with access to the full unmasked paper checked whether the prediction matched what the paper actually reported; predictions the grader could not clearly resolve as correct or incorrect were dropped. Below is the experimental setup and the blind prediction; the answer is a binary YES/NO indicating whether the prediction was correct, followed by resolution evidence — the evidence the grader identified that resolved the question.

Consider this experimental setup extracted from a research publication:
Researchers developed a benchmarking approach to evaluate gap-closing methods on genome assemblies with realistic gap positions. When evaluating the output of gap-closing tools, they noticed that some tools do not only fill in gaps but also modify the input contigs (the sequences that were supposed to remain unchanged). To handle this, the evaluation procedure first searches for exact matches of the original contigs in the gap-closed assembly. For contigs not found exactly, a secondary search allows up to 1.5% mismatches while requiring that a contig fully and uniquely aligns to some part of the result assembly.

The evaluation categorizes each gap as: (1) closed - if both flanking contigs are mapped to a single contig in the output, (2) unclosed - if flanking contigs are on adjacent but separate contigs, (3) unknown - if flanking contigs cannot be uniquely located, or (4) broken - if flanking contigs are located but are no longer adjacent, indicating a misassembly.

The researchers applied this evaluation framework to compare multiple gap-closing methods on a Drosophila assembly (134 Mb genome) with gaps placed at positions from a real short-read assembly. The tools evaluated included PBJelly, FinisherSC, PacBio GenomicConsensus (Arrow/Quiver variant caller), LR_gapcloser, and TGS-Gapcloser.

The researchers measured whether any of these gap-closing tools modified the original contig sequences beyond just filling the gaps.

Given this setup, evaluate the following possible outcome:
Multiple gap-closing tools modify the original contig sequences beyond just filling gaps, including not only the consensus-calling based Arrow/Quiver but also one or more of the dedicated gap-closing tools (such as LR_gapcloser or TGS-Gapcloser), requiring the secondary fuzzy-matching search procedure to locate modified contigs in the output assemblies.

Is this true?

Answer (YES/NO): NO